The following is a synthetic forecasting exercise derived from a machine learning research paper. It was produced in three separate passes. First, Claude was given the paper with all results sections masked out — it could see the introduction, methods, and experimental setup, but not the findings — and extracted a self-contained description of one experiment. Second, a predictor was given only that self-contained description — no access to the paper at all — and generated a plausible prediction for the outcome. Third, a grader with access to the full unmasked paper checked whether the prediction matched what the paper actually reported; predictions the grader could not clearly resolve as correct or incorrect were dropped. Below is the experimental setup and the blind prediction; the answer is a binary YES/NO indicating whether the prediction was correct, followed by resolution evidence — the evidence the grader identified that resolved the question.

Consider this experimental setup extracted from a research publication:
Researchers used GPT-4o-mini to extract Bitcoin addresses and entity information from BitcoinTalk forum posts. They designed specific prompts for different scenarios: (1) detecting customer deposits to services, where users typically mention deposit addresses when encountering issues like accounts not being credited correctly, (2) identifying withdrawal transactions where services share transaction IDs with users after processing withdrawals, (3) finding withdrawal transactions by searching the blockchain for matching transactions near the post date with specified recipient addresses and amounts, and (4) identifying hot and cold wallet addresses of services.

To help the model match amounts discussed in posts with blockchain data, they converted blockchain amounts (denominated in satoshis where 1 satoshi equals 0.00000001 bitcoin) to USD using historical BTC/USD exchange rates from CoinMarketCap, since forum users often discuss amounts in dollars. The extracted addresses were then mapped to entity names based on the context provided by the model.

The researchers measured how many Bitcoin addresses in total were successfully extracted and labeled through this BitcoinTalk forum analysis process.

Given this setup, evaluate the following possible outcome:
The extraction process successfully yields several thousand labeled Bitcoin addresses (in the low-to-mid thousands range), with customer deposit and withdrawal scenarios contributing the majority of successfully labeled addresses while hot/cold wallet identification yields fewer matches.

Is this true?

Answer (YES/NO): NO